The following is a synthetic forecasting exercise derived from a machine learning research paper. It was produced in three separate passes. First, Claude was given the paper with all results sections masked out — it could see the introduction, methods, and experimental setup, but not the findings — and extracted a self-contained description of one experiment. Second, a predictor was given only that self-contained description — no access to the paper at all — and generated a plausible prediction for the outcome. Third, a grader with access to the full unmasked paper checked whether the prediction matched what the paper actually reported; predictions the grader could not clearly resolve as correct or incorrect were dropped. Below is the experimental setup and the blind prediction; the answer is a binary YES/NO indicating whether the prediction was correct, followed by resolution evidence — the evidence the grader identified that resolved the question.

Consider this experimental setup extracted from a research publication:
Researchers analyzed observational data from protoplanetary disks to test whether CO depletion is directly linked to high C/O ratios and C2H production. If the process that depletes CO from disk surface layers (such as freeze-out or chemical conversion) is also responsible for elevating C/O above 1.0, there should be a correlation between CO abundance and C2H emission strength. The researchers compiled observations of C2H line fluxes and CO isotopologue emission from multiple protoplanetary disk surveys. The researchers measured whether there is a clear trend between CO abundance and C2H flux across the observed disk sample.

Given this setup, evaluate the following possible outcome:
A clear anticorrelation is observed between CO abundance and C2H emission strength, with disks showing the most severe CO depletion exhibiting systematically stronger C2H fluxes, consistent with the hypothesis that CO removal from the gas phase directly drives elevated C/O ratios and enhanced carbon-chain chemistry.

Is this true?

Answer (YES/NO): NO